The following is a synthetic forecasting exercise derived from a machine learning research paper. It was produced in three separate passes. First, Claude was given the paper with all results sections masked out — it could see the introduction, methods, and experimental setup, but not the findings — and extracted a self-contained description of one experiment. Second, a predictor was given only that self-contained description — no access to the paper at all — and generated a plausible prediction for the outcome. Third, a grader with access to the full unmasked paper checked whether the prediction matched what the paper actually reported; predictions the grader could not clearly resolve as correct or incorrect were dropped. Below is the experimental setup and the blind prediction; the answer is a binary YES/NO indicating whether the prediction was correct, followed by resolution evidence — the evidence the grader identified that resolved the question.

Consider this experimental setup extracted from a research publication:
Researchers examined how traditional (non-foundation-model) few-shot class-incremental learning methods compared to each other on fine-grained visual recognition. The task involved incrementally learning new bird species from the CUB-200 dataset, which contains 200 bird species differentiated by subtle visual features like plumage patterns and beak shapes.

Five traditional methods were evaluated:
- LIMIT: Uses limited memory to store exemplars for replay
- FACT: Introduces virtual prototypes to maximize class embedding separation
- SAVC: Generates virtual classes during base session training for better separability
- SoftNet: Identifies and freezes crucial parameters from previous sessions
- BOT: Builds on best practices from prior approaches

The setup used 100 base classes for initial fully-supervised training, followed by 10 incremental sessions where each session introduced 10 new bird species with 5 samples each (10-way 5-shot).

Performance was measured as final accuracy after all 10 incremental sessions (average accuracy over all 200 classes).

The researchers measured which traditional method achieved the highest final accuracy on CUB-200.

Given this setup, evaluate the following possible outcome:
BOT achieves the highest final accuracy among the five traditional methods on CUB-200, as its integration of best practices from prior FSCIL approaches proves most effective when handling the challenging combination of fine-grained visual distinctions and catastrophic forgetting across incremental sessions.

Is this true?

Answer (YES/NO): YES